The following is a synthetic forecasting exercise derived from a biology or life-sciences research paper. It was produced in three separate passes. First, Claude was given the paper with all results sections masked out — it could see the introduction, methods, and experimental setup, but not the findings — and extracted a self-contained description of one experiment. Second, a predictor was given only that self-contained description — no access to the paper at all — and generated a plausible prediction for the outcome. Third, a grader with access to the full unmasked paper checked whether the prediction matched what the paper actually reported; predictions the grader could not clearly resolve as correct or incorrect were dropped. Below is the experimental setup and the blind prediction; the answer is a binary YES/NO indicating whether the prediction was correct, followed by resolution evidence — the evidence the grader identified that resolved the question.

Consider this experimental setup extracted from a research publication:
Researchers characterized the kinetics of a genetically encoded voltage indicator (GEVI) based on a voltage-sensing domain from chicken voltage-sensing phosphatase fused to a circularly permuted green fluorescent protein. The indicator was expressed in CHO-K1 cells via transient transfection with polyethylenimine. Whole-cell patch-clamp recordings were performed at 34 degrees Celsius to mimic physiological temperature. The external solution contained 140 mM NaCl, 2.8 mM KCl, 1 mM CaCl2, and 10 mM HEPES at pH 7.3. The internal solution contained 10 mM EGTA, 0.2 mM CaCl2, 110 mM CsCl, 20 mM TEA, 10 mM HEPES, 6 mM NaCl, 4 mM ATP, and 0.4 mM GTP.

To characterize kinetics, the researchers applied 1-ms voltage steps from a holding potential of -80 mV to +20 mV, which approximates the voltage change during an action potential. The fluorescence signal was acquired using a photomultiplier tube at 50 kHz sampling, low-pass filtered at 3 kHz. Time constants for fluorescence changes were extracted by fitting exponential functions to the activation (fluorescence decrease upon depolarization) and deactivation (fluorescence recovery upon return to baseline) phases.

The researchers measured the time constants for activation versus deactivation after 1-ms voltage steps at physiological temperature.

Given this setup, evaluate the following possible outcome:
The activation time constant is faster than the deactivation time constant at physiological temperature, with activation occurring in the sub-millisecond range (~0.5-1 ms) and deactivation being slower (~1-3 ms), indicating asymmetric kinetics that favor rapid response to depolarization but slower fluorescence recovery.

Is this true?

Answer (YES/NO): NO